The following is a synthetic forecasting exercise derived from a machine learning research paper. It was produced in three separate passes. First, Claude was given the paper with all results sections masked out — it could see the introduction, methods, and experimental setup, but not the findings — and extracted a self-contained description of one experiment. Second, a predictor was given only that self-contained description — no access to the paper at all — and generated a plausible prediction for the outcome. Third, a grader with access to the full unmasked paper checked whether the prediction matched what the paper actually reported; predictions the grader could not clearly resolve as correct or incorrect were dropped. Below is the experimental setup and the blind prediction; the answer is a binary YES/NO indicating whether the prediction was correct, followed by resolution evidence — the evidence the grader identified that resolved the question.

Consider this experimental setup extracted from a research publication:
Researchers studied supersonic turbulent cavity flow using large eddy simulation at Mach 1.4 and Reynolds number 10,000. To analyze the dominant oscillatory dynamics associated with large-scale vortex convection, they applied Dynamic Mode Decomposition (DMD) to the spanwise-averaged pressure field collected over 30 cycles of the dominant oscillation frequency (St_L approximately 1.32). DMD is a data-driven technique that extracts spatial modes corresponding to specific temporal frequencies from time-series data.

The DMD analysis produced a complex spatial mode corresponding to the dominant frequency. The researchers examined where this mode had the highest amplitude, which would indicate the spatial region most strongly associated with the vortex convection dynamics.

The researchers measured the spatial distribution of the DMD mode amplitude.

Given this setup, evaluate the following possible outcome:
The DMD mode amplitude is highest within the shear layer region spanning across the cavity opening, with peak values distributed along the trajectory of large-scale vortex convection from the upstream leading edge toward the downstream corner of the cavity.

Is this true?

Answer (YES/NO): NO